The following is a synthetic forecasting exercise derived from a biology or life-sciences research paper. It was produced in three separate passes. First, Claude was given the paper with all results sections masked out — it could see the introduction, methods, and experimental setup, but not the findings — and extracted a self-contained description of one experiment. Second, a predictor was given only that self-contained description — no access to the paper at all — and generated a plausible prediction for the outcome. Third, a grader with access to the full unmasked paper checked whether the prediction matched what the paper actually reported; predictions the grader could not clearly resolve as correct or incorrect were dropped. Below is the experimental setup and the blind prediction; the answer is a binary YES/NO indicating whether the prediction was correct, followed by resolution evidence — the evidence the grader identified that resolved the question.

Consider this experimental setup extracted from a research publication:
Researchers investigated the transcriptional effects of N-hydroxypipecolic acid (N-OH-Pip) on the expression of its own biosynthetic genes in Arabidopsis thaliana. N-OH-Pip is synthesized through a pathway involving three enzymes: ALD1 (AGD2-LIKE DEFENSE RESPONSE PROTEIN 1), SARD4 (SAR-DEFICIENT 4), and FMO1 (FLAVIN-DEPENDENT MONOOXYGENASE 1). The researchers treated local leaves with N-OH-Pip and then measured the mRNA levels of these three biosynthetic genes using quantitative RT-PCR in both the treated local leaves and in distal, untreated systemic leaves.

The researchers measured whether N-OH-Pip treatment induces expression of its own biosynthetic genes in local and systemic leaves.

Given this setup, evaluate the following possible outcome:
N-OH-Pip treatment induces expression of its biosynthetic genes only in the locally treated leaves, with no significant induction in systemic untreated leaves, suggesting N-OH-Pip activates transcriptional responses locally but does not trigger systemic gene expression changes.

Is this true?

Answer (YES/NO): NO